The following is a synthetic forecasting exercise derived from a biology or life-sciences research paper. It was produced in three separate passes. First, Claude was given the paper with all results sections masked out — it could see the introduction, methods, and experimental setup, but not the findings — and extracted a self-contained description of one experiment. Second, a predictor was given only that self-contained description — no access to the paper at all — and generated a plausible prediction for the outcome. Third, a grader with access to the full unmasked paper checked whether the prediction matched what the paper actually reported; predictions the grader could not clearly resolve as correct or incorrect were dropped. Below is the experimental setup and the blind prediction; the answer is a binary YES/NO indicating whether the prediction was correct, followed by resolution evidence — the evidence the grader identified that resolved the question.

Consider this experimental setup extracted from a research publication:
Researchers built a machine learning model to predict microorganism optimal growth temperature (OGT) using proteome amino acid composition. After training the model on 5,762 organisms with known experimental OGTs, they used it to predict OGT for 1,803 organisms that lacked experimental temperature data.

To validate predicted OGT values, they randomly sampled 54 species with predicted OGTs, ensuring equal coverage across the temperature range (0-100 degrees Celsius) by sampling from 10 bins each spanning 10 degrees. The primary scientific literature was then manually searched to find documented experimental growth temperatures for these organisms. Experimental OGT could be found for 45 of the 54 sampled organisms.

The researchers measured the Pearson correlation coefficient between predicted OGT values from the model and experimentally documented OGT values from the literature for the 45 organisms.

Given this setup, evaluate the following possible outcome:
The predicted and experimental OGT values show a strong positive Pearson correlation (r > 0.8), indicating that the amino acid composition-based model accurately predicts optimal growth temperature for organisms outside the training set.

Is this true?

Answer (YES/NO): YES